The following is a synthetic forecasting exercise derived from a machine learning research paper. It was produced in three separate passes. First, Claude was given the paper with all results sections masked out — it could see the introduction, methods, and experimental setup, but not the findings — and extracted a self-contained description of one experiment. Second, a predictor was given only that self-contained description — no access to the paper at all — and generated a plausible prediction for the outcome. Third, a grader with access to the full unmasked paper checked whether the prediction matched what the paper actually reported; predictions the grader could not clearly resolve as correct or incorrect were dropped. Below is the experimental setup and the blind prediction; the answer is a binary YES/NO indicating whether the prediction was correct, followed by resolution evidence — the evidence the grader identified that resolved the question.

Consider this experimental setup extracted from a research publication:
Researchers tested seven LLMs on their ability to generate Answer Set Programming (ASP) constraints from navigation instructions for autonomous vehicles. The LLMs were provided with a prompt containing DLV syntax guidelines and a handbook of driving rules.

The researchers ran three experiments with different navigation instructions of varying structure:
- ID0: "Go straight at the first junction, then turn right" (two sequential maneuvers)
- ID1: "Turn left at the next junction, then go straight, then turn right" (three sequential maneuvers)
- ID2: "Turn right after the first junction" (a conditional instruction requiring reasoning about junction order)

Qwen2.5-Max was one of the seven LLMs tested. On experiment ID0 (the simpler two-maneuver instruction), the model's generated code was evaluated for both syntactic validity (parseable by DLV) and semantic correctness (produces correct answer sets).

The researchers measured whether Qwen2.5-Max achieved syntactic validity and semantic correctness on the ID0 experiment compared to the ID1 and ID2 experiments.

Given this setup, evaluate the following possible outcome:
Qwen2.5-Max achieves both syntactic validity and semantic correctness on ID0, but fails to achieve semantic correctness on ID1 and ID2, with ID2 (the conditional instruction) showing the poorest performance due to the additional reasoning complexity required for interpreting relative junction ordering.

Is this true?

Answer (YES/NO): NO